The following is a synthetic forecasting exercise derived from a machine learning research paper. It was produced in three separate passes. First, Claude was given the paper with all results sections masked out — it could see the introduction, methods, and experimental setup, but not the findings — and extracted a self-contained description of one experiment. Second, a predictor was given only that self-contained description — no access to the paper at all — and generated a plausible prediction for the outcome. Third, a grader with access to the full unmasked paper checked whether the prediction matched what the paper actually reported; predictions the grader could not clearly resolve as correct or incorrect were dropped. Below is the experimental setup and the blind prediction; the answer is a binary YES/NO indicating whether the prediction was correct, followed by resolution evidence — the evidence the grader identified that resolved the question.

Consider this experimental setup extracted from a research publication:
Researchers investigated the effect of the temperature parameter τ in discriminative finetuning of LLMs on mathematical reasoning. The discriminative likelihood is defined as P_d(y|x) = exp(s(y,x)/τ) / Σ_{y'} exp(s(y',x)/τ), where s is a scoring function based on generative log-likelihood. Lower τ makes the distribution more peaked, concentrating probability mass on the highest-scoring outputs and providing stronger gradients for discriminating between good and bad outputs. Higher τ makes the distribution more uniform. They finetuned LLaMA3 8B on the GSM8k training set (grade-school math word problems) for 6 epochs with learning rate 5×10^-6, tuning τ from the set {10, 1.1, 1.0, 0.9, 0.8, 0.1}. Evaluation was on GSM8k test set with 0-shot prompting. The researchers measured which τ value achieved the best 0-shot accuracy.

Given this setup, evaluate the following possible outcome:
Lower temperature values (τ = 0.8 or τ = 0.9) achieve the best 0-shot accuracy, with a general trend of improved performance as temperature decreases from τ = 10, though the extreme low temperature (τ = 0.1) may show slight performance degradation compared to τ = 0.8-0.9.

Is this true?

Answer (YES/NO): YES